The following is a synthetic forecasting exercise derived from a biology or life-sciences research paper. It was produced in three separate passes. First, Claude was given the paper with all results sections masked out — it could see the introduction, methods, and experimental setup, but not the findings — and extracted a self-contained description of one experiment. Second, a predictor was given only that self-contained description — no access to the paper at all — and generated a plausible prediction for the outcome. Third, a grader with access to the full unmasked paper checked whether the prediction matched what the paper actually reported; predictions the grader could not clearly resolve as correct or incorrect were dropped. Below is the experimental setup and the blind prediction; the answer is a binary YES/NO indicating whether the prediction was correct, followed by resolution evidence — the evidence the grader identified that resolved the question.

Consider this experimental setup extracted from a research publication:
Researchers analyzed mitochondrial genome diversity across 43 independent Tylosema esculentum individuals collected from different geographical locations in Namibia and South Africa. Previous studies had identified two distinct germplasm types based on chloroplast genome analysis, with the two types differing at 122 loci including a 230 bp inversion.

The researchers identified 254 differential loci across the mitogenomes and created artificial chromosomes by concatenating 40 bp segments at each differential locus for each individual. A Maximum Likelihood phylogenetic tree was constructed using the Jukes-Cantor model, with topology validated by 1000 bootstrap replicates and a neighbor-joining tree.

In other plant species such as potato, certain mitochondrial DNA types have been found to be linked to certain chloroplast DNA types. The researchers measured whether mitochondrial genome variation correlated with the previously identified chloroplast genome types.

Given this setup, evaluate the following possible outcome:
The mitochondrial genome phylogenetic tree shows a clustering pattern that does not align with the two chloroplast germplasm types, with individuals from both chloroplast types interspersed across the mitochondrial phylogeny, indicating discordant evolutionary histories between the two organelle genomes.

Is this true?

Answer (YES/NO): NO